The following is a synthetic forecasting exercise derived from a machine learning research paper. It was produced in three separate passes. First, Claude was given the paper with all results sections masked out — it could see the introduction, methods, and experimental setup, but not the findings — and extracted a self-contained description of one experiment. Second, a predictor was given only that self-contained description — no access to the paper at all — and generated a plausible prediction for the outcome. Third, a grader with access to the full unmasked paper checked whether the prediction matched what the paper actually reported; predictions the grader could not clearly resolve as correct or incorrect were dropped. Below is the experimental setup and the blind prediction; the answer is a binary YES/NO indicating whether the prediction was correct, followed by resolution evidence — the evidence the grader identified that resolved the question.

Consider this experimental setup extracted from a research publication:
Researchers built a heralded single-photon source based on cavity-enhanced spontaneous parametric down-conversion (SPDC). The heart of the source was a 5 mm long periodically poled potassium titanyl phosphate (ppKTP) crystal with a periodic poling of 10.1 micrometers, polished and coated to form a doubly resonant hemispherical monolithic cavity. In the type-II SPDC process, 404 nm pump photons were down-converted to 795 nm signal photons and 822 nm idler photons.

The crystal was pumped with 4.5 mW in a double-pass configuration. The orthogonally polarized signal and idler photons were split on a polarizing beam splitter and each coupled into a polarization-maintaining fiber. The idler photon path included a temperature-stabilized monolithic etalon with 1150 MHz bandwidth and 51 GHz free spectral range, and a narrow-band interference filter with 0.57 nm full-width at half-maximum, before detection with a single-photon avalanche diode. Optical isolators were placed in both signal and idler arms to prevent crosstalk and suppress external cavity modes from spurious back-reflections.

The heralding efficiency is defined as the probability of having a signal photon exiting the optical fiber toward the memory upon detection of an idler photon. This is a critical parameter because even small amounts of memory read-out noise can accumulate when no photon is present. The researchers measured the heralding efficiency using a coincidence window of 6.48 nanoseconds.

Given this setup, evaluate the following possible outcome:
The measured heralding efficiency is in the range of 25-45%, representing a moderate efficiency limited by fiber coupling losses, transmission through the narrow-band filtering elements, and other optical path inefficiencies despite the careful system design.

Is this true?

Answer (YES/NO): YES